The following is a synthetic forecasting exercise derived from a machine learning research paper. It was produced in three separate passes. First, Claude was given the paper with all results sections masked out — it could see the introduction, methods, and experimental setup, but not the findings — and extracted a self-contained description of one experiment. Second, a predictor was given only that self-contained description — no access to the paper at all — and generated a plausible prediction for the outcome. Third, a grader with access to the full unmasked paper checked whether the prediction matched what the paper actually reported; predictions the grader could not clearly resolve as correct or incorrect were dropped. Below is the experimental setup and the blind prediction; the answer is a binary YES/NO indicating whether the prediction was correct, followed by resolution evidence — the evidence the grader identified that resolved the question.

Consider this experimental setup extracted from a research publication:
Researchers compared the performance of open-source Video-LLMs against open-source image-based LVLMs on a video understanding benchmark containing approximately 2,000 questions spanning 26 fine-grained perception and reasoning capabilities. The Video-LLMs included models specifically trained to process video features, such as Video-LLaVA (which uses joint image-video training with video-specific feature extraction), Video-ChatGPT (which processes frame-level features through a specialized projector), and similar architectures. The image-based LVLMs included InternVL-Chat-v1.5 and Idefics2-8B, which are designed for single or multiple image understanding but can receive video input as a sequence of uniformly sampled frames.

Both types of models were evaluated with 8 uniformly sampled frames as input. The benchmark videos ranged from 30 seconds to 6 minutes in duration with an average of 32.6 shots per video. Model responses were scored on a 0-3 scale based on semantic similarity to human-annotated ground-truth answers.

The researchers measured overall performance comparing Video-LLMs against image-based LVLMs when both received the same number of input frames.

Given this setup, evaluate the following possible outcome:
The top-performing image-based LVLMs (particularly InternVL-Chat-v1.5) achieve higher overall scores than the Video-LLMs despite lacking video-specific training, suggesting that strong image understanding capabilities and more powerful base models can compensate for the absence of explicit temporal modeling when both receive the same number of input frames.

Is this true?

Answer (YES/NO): YES